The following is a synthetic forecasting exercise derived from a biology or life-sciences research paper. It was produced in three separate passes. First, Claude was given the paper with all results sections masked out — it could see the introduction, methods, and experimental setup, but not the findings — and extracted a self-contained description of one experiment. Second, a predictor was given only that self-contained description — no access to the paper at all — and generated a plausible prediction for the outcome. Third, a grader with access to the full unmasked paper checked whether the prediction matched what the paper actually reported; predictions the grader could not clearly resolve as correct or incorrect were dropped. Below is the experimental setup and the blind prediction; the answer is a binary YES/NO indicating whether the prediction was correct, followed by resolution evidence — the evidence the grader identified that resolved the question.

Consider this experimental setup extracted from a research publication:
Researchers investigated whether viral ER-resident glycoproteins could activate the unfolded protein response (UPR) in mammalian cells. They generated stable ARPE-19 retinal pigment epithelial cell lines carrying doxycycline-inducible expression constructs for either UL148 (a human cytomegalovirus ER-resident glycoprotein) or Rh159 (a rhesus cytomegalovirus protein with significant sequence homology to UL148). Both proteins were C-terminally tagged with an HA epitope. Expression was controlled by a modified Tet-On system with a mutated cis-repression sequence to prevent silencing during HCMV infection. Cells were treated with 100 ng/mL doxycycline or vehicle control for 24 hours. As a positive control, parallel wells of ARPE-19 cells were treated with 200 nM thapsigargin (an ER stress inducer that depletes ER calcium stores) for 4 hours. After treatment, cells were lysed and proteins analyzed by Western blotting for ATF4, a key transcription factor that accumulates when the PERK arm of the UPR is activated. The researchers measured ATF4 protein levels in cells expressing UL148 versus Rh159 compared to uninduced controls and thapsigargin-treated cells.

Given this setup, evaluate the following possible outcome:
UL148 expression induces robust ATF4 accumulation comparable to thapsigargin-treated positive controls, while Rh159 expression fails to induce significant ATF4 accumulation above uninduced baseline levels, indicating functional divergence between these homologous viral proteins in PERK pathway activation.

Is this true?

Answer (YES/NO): NO